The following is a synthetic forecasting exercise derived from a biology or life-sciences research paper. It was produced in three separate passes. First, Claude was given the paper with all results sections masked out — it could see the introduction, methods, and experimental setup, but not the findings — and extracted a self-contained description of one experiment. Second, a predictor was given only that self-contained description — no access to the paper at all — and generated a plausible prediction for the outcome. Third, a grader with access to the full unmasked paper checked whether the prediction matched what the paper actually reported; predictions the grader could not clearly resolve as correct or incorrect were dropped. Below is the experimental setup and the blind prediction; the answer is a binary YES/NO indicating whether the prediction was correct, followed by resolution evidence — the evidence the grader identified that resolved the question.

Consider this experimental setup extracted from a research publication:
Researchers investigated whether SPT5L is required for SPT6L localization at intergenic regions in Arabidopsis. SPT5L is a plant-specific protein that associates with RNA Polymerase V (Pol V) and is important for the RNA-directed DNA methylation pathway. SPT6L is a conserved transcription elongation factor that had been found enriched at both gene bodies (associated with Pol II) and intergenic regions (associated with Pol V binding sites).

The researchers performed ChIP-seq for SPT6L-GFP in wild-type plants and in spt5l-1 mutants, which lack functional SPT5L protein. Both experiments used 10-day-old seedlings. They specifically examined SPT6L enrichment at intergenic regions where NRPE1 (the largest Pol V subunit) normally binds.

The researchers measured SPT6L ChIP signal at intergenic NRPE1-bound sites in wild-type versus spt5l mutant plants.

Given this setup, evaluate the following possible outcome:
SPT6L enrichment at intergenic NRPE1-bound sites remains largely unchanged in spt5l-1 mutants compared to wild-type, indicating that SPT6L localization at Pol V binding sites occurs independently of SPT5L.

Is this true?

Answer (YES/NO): NO